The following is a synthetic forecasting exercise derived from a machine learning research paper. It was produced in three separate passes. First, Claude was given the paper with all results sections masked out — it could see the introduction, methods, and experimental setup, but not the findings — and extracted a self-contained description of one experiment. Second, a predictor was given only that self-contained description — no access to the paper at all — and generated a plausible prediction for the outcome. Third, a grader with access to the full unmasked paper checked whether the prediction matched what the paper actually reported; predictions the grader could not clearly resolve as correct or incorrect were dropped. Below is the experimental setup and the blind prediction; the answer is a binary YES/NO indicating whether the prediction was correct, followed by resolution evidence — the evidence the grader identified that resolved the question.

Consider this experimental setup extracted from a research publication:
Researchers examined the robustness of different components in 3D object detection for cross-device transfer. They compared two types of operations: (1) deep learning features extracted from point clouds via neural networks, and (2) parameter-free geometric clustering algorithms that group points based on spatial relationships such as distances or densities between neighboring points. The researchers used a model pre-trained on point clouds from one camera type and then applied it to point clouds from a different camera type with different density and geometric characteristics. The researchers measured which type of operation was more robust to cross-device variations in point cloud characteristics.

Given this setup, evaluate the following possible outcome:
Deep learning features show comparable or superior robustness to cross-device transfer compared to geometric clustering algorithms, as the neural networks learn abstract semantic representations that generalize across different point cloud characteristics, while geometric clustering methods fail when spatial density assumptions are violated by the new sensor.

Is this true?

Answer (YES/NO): NO